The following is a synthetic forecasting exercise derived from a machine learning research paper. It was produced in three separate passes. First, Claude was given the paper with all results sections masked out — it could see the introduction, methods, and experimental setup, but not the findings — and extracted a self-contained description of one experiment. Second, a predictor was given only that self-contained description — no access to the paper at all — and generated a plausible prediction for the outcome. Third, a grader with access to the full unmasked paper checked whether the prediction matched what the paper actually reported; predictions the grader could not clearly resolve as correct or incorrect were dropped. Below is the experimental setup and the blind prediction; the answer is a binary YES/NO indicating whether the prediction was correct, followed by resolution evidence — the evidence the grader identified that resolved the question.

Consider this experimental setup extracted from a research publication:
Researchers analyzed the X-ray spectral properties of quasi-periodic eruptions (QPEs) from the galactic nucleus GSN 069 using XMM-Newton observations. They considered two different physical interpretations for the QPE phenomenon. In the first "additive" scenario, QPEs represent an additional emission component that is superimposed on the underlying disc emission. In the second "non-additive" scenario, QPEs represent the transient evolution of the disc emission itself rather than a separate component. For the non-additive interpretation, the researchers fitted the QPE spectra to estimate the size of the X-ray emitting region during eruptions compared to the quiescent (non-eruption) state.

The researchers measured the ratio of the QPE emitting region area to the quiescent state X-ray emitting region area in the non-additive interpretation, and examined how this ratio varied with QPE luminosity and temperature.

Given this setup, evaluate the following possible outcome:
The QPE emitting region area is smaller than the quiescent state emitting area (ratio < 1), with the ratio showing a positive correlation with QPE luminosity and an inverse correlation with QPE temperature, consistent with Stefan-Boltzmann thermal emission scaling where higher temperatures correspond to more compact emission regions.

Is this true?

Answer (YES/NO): NO